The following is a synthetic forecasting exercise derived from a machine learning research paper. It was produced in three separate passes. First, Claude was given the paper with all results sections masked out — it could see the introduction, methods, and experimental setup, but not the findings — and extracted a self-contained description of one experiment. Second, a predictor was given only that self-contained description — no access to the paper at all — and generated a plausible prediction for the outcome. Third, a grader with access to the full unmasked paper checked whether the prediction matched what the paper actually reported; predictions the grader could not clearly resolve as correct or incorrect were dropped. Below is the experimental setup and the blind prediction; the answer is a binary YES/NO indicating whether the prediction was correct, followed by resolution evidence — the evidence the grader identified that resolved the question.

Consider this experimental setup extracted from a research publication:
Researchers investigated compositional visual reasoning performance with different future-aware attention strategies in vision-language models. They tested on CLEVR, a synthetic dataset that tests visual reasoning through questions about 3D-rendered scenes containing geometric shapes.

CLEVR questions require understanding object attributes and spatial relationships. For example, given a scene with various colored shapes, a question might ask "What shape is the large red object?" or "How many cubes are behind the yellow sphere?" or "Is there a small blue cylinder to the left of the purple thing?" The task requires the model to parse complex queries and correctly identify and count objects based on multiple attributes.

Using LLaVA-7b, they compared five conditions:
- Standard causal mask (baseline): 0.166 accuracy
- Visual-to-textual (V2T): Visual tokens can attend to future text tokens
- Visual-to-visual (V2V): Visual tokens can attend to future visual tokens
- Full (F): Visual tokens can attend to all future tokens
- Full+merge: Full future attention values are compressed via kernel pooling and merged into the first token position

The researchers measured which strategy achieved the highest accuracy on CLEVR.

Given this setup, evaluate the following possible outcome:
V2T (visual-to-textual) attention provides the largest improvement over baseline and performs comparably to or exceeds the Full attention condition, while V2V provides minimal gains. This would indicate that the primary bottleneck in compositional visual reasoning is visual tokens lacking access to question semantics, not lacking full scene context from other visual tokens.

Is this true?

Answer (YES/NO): NO